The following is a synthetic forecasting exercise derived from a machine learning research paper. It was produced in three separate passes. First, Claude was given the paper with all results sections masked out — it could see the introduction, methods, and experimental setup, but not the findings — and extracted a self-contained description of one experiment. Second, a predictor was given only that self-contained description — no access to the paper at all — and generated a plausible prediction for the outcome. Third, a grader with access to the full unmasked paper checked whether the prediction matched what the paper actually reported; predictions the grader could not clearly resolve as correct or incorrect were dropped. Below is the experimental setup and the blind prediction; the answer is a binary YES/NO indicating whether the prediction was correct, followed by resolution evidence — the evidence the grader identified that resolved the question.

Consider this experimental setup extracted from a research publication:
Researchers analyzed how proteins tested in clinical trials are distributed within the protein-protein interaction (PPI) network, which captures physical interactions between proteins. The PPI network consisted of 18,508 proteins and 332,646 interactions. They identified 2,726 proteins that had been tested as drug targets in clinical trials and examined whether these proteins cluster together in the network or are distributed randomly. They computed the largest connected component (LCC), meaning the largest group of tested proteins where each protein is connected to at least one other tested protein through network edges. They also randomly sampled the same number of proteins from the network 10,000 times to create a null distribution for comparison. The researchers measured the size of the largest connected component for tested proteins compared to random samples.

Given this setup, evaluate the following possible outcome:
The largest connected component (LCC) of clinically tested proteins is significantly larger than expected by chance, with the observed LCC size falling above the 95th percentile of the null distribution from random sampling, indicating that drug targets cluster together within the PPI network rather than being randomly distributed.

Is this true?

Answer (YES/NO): YES